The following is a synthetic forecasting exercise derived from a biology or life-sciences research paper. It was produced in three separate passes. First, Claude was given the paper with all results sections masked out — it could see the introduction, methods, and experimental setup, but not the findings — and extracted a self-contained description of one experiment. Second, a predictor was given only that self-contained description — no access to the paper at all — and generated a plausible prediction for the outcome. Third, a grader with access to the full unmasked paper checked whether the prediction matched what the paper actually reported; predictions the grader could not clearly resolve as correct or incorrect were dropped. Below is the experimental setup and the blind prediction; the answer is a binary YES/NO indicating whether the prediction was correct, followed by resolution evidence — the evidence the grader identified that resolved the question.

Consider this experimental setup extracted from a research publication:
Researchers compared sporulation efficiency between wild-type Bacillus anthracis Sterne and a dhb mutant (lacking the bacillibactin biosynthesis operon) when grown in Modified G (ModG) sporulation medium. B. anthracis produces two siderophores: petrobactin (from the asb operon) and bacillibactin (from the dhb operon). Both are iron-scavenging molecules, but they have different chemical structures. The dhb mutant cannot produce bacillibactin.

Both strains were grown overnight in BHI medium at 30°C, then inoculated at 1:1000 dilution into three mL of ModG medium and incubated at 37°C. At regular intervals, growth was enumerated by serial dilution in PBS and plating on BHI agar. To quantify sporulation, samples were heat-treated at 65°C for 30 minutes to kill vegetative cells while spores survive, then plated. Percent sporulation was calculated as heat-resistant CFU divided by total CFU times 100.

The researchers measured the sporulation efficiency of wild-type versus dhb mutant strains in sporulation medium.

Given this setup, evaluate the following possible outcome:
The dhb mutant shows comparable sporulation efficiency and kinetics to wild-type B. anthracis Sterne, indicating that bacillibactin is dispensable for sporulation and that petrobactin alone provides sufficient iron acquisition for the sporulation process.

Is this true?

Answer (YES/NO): YES